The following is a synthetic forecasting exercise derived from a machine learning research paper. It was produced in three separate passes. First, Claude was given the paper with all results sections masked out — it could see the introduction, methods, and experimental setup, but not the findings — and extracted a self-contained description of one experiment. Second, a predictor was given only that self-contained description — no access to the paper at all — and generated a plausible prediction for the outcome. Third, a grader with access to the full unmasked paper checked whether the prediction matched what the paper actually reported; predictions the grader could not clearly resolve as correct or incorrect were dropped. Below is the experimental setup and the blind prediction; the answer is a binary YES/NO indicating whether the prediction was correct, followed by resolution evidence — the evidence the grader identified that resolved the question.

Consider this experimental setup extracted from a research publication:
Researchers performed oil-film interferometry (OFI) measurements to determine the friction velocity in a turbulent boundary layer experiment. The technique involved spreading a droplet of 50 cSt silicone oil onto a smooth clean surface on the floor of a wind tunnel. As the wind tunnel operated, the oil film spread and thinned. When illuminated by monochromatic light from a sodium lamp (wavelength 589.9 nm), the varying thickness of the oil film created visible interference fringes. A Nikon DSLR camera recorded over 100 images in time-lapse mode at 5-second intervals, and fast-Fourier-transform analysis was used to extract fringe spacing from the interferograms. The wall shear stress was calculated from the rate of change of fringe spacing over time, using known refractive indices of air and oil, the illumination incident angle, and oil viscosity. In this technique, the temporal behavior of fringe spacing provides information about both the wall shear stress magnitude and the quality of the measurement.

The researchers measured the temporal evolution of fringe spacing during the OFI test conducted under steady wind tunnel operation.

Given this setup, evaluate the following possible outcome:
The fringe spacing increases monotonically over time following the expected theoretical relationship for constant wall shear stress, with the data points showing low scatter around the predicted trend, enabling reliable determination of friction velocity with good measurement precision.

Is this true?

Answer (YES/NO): YES